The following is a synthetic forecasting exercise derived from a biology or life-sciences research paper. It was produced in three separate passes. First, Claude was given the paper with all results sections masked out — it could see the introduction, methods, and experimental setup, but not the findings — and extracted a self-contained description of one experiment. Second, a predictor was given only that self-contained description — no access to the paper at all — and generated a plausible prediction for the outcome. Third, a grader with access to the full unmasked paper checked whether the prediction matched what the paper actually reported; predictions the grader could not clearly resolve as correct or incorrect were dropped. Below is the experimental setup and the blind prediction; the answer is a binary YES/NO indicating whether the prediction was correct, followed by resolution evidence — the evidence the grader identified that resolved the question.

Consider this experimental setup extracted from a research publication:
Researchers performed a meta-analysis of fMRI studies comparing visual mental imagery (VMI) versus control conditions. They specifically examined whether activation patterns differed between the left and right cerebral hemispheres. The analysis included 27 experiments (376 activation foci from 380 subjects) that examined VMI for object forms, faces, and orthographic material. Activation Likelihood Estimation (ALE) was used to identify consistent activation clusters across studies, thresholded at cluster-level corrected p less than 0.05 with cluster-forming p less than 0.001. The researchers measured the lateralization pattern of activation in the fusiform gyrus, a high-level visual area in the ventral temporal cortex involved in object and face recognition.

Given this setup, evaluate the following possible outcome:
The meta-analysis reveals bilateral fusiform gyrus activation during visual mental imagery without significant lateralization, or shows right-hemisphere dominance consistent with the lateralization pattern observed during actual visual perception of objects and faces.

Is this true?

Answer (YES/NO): NO